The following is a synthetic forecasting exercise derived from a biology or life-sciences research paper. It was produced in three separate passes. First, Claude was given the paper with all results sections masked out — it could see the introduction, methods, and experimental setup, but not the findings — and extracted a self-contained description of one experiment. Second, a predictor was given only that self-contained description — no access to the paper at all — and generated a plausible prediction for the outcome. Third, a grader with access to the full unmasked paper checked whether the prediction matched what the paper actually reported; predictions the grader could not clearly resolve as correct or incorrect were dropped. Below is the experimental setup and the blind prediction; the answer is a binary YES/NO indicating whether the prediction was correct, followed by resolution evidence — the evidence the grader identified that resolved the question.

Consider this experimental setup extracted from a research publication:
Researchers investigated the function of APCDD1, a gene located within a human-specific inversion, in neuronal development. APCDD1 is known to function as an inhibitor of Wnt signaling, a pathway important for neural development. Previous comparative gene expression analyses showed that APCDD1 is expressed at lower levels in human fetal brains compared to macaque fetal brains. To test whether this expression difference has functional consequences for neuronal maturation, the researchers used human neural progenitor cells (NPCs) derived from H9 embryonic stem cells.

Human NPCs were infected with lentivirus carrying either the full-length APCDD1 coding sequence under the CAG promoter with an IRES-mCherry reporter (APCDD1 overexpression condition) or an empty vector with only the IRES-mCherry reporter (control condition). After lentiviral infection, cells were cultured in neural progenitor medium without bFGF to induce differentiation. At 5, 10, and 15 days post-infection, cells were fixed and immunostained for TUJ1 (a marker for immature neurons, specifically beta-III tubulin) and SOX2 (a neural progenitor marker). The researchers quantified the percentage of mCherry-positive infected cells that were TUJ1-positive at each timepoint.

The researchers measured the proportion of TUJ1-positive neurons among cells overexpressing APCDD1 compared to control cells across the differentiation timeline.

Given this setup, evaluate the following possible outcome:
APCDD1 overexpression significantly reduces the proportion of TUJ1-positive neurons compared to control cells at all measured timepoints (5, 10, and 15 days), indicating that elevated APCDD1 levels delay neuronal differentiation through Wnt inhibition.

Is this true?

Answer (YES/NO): NO